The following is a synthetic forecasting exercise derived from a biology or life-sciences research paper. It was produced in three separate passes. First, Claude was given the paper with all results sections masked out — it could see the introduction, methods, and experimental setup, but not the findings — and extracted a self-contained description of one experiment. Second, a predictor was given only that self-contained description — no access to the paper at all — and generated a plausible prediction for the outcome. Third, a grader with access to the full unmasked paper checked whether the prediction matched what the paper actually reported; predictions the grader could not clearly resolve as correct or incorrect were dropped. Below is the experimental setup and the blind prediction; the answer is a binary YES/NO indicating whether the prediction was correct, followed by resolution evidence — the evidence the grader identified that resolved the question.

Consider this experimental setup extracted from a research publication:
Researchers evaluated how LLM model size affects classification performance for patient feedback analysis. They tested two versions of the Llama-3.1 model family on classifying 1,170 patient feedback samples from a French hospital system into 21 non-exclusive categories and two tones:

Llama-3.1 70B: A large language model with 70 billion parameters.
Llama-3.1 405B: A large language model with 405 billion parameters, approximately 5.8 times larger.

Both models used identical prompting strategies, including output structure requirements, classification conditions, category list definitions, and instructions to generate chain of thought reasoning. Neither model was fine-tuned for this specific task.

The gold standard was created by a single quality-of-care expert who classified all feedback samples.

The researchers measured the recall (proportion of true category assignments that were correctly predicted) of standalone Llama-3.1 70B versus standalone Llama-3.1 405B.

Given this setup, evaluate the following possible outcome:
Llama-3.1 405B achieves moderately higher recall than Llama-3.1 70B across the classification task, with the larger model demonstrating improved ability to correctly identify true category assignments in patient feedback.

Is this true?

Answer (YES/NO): NO